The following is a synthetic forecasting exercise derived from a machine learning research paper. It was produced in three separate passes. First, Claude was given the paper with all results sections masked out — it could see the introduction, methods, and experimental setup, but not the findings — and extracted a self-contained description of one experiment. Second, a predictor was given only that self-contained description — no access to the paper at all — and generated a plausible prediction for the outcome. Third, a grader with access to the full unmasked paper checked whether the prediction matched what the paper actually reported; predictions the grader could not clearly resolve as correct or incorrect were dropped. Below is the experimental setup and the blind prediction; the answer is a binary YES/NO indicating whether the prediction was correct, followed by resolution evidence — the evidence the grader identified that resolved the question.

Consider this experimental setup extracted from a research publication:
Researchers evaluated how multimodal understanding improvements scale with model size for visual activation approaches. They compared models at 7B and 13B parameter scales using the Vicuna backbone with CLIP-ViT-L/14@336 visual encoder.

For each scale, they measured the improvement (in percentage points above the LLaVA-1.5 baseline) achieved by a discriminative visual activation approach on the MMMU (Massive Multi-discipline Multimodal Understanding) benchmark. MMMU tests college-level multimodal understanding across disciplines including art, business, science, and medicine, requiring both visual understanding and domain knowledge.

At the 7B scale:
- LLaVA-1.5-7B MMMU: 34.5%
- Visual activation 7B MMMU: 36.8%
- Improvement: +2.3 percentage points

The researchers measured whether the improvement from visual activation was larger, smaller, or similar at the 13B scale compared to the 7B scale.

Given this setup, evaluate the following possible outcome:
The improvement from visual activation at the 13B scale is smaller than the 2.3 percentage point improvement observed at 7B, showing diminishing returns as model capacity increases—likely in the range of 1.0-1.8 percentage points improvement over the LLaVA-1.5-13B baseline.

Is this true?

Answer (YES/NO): NO